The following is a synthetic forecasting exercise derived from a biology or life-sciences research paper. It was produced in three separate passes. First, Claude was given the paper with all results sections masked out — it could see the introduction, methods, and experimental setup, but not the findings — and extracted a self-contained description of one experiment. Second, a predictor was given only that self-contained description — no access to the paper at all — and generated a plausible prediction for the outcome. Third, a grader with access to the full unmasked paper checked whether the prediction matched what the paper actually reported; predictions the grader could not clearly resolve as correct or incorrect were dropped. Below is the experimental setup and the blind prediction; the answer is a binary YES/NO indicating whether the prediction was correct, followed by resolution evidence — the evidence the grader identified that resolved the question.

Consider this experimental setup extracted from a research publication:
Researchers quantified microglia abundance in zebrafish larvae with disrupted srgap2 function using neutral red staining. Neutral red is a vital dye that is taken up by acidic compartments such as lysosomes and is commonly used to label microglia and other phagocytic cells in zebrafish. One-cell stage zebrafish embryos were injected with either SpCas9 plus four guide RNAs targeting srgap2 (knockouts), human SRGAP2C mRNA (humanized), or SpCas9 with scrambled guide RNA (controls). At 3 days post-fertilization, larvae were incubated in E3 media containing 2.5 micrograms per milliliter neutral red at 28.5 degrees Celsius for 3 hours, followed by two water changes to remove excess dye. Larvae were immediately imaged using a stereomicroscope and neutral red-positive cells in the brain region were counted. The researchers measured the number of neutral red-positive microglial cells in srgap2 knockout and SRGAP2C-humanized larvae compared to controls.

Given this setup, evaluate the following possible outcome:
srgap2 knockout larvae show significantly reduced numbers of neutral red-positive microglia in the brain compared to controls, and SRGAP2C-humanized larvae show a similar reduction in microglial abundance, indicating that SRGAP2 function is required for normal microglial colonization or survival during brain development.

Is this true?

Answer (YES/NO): NO